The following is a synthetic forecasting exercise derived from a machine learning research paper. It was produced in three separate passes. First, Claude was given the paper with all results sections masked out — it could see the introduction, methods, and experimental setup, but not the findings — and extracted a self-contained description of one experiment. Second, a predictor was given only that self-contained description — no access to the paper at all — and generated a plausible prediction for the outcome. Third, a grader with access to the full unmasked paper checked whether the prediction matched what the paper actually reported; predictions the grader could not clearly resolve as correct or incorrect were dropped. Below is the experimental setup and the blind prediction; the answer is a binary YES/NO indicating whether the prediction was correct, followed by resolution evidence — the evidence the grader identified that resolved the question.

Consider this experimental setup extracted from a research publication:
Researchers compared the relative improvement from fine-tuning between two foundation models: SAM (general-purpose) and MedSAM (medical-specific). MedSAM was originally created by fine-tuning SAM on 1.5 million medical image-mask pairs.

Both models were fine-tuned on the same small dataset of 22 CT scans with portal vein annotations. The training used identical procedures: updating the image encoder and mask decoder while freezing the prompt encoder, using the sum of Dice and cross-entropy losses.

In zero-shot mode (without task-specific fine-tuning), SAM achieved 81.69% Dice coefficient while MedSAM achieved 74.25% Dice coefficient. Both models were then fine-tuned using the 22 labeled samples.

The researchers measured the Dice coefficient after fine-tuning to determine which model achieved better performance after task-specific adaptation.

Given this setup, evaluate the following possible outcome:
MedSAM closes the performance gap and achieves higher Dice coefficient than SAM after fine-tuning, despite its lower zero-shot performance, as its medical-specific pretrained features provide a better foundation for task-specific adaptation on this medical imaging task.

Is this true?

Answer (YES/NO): NO